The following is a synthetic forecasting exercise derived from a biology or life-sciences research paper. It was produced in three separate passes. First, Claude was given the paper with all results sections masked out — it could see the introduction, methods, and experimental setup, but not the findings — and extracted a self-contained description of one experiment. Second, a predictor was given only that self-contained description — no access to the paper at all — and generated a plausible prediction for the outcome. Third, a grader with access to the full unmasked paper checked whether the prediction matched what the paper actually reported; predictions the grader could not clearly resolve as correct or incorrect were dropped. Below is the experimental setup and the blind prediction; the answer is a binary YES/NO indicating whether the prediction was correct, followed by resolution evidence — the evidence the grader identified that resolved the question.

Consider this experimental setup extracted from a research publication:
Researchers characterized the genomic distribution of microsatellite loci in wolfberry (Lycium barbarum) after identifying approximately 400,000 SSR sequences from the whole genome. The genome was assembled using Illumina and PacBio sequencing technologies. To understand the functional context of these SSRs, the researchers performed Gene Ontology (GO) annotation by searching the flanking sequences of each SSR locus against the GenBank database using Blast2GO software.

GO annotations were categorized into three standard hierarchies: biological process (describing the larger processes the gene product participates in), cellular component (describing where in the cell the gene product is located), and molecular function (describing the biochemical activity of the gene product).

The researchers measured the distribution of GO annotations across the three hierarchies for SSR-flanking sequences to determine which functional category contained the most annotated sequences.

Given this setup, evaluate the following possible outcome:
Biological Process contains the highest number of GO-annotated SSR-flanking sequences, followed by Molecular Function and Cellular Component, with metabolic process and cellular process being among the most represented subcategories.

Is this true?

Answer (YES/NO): NO